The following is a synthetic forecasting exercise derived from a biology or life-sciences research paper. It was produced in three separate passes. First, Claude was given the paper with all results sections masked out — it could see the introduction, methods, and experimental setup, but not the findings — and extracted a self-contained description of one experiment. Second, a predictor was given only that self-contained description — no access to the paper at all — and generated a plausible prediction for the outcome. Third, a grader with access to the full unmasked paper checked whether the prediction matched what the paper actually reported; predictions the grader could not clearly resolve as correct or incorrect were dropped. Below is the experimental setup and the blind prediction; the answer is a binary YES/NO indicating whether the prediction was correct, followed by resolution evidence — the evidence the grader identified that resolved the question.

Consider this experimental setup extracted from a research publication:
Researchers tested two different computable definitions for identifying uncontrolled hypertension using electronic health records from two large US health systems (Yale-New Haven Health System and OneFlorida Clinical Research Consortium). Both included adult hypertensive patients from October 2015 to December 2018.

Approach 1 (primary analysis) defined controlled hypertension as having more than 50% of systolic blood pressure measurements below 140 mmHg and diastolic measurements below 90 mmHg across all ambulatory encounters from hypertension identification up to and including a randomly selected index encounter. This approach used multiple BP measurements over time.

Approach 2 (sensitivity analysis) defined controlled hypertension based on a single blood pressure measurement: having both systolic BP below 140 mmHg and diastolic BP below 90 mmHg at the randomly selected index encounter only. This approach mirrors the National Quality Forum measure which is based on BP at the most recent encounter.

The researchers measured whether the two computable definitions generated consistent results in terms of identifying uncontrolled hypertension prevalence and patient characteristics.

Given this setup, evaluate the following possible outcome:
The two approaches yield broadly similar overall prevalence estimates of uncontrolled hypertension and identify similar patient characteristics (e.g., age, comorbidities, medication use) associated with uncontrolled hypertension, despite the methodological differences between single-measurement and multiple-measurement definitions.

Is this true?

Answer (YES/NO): YES